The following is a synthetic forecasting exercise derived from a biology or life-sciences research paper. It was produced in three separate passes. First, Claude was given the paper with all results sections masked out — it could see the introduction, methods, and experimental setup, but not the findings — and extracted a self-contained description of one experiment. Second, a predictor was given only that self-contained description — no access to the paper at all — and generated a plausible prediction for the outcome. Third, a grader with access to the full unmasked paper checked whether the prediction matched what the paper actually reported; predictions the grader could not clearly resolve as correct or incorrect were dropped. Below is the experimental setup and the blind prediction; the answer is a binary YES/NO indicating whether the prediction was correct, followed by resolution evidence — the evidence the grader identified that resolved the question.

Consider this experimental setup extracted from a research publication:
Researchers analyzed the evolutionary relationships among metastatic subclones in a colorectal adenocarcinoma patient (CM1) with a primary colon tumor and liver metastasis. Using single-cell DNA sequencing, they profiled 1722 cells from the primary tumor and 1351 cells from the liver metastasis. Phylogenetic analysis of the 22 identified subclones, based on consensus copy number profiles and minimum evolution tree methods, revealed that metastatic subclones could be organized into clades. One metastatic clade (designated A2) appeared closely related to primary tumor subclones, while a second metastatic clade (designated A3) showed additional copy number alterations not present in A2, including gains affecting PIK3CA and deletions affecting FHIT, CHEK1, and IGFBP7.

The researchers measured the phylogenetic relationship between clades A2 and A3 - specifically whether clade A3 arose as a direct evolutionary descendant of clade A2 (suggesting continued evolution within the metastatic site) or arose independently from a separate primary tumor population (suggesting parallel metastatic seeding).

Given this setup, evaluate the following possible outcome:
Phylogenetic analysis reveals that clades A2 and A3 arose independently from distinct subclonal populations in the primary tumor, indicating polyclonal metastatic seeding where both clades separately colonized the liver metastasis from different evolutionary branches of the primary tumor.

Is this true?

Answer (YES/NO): NO